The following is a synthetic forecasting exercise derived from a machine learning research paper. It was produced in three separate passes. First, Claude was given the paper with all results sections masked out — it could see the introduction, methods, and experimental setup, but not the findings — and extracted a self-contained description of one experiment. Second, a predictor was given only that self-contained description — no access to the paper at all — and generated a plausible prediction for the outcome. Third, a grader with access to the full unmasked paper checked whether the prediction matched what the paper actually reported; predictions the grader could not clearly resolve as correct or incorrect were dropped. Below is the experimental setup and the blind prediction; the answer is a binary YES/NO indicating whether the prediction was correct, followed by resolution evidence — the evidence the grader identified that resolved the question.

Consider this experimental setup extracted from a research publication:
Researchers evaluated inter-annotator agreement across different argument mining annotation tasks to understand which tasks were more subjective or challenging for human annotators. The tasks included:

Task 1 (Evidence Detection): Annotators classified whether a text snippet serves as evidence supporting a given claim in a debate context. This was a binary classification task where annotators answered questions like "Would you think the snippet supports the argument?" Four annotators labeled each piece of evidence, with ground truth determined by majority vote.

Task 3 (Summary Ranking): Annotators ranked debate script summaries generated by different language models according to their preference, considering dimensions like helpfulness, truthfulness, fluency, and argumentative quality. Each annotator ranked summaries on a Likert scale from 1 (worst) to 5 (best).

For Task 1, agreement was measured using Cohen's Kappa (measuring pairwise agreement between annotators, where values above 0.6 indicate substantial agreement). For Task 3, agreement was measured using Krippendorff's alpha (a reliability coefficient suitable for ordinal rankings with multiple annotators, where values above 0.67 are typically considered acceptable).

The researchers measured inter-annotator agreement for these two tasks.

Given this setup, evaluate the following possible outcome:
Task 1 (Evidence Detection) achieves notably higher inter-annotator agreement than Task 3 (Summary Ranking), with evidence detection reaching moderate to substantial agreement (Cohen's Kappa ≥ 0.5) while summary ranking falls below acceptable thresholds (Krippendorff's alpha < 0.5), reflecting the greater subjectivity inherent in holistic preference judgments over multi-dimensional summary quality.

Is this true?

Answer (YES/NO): YES